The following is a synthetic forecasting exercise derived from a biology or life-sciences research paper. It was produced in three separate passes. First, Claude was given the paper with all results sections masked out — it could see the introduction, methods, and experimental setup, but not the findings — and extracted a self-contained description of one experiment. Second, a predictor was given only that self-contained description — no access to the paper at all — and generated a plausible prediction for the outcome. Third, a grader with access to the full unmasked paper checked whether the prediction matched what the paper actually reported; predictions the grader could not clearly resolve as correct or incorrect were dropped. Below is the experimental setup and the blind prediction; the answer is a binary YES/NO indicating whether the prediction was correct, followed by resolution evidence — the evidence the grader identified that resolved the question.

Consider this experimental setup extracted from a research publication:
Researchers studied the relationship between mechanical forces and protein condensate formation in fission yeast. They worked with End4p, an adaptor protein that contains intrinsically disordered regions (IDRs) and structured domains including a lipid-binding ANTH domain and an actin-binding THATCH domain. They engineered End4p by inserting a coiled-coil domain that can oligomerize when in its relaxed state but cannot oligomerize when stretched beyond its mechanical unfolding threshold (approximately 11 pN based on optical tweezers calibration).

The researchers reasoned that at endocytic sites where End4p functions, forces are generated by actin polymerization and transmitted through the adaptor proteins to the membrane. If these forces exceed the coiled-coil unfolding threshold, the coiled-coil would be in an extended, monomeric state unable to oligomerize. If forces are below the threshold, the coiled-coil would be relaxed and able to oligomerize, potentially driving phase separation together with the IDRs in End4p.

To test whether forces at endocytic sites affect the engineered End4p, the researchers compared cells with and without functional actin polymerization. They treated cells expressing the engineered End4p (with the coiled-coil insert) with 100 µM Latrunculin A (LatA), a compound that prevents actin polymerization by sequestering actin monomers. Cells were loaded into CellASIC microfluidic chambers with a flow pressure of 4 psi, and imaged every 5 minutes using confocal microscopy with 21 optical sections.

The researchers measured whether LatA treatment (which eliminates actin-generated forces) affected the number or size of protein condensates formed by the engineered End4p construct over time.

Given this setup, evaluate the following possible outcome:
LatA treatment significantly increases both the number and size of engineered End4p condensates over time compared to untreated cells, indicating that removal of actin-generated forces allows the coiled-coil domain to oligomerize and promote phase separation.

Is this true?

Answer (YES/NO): NO